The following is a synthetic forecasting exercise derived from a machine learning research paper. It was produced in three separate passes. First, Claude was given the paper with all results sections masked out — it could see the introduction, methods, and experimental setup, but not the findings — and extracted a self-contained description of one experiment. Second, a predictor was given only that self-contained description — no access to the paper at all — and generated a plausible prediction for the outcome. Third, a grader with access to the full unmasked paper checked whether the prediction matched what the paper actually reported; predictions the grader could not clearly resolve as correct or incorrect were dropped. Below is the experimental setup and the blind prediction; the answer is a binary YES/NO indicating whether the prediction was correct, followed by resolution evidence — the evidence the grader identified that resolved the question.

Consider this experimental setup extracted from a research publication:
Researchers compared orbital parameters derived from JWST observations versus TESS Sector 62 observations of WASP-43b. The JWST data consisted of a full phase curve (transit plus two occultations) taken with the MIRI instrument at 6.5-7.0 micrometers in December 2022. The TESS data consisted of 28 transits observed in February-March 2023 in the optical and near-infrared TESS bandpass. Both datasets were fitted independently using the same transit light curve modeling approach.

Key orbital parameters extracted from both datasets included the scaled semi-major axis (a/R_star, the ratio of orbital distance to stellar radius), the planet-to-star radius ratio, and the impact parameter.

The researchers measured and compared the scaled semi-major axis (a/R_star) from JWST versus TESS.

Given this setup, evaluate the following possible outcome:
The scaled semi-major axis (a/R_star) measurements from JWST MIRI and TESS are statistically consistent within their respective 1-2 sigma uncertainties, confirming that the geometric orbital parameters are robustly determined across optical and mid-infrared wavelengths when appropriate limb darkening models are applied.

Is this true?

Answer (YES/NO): YES